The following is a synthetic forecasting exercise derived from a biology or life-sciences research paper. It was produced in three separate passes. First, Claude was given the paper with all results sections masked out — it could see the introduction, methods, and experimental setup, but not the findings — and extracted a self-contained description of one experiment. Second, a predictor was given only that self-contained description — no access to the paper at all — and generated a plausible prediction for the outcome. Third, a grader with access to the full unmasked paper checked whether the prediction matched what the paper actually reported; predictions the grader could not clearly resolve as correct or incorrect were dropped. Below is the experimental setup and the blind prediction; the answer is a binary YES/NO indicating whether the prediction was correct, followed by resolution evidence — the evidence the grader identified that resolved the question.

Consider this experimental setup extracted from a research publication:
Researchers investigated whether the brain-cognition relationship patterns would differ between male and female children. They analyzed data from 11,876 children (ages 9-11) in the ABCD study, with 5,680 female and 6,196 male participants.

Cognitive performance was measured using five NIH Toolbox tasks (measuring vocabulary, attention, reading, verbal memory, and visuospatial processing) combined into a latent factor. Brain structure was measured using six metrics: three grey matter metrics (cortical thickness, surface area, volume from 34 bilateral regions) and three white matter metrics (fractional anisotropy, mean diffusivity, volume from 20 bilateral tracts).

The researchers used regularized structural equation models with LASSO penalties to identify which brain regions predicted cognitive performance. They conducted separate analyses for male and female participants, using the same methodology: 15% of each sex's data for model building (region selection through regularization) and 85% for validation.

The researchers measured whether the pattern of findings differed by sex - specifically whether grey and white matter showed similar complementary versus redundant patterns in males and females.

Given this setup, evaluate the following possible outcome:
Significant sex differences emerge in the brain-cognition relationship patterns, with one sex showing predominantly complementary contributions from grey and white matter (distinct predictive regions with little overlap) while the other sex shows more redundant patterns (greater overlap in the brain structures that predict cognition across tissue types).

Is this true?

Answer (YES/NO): NO